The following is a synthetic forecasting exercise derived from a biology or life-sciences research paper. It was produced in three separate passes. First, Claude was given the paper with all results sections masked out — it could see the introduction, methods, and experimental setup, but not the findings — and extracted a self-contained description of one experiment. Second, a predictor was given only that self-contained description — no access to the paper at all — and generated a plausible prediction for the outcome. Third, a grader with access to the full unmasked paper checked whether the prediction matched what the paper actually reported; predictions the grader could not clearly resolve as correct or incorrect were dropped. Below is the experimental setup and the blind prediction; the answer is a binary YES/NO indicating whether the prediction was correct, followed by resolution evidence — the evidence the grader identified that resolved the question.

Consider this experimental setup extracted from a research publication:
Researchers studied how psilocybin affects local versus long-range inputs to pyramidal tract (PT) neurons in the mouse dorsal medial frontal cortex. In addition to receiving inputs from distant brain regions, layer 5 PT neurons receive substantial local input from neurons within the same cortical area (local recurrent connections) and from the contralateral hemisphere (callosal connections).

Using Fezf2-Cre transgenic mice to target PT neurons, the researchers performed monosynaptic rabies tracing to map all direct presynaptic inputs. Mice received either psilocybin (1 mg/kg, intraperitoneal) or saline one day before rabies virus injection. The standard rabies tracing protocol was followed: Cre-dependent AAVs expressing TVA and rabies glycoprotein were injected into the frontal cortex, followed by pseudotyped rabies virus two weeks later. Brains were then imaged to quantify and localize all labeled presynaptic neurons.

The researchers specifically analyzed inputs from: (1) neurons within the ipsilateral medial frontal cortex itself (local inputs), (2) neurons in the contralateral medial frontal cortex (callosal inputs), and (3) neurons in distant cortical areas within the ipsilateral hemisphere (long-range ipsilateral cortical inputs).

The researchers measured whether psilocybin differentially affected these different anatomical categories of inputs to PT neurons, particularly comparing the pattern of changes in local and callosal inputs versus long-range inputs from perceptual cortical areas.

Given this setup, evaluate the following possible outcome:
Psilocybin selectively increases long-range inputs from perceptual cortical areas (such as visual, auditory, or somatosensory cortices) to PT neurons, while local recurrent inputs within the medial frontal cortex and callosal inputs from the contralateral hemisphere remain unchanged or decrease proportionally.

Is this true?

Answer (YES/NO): YES